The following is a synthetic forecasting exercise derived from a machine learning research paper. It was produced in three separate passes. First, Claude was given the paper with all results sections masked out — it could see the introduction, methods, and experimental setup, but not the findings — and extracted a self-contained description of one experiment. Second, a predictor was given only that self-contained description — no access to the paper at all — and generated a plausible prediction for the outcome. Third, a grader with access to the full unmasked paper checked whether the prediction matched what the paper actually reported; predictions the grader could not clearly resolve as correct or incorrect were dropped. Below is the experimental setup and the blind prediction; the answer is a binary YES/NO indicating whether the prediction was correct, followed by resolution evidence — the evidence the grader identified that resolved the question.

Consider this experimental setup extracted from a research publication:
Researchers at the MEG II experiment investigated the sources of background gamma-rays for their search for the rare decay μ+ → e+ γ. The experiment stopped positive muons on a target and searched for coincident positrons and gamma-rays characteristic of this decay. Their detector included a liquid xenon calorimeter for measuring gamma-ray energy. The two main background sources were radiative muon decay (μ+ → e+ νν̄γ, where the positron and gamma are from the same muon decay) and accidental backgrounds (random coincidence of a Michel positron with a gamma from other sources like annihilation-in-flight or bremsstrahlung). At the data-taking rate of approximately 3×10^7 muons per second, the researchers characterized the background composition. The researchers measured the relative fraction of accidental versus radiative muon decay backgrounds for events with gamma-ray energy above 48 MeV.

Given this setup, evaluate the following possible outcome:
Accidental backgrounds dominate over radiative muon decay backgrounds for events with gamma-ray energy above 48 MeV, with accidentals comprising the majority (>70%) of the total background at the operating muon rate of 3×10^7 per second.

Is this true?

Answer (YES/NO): YES